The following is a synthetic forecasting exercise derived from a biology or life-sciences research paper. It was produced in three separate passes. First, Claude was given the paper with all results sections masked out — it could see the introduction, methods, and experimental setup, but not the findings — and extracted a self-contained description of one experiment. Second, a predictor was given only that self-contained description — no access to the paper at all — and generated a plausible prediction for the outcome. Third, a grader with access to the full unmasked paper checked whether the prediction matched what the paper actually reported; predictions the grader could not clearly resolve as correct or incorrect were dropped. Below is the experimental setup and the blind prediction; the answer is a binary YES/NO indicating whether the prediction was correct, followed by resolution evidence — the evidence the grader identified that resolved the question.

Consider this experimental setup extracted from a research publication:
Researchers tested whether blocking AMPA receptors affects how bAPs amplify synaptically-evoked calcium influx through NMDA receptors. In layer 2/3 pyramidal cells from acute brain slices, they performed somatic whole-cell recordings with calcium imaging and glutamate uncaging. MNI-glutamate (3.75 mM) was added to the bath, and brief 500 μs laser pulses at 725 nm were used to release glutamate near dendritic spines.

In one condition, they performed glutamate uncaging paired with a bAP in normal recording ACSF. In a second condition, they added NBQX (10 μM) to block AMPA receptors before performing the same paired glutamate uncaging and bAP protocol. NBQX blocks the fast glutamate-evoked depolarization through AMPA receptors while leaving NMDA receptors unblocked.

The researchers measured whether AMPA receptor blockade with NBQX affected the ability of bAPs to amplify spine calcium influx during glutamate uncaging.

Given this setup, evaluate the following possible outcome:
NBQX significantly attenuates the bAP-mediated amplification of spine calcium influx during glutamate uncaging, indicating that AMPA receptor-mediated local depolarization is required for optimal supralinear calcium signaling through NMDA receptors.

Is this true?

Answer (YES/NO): NO